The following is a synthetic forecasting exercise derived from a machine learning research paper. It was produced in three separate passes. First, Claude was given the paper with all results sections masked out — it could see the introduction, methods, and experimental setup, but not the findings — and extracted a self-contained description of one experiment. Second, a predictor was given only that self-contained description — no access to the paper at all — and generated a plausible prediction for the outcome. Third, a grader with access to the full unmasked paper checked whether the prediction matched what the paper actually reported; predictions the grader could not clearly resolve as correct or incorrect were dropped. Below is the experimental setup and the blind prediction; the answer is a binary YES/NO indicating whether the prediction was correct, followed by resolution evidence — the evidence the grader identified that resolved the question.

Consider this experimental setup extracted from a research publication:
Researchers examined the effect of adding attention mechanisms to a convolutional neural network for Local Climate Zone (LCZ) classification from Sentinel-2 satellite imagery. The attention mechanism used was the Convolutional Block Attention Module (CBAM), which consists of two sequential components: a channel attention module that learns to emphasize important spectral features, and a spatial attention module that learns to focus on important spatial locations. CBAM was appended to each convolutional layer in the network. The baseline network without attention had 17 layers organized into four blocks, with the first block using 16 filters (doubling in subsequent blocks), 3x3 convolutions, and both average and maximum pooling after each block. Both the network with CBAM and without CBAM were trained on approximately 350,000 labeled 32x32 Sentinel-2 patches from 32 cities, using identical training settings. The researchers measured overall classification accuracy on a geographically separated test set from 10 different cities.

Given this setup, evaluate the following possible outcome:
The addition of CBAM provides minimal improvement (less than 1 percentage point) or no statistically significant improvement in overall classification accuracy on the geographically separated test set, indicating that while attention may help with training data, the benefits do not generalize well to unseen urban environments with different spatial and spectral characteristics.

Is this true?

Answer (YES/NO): YES